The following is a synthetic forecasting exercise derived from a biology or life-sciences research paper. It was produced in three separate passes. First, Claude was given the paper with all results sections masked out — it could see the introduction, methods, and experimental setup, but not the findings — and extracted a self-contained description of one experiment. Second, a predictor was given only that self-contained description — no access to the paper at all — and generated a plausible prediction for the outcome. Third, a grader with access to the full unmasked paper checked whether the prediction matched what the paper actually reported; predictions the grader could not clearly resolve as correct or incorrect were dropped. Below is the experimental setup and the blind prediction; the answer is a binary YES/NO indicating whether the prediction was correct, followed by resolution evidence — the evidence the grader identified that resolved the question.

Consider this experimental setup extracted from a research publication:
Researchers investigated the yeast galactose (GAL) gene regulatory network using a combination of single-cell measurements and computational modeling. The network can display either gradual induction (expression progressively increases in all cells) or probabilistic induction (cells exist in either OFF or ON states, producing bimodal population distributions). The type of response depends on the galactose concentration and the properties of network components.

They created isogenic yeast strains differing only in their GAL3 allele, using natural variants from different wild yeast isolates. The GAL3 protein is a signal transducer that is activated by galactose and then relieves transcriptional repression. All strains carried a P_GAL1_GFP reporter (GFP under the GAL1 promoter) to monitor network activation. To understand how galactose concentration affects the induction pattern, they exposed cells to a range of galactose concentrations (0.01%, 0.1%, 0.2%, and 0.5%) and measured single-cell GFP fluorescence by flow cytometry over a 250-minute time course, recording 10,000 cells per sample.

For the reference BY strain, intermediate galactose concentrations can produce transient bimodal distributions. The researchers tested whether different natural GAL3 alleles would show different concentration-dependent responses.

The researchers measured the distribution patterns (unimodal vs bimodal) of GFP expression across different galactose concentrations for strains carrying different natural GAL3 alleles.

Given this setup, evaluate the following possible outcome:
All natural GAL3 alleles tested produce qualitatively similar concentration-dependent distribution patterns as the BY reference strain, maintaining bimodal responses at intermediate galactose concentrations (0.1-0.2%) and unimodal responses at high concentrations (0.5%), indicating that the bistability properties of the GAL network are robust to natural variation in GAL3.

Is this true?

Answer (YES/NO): NO